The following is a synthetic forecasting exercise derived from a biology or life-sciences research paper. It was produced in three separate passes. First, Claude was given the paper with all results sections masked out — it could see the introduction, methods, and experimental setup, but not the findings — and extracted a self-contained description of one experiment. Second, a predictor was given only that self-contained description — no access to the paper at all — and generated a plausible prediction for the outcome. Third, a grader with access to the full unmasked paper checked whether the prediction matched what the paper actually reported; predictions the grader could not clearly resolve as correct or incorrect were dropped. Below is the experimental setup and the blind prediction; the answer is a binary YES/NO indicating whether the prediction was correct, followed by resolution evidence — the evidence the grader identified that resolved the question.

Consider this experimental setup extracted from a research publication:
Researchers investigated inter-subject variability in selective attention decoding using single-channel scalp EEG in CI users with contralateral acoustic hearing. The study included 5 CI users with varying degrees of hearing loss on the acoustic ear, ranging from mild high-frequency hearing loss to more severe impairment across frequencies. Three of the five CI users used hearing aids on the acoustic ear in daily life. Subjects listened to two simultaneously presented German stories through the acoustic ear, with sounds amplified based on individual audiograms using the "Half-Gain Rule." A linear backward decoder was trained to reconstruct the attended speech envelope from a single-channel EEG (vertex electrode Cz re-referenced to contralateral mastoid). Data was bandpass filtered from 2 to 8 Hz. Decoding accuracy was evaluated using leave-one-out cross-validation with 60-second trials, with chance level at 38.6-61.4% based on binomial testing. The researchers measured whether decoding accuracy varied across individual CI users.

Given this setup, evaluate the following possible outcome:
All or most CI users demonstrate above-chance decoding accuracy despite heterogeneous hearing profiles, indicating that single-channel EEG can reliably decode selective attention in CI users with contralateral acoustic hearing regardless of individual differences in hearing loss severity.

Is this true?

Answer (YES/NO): NO